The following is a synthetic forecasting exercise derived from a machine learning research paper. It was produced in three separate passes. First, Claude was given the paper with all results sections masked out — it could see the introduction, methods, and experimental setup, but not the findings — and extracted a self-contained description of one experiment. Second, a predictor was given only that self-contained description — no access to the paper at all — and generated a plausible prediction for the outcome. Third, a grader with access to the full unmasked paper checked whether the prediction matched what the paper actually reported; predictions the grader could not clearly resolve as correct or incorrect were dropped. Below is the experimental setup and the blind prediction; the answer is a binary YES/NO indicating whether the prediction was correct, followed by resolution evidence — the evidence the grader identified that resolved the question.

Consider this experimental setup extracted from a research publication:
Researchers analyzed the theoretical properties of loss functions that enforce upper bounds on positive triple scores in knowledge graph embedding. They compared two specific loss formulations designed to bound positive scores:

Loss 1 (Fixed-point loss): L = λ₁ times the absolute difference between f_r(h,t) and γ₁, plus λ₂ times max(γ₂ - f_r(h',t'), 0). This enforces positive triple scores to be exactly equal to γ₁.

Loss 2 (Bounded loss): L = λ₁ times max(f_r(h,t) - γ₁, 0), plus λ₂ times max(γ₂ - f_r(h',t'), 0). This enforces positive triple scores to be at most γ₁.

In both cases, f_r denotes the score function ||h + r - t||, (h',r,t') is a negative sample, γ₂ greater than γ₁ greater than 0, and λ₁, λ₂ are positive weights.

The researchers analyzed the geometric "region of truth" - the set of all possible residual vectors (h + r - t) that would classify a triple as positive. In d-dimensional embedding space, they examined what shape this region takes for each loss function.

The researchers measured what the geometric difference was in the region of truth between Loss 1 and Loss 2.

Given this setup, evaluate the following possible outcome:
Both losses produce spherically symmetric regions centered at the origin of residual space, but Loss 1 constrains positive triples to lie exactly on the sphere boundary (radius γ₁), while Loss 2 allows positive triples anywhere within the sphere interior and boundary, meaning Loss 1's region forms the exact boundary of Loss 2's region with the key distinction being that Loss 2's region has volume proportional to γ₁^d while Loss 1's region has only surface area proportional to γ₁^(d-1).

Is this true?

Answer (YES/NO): YES